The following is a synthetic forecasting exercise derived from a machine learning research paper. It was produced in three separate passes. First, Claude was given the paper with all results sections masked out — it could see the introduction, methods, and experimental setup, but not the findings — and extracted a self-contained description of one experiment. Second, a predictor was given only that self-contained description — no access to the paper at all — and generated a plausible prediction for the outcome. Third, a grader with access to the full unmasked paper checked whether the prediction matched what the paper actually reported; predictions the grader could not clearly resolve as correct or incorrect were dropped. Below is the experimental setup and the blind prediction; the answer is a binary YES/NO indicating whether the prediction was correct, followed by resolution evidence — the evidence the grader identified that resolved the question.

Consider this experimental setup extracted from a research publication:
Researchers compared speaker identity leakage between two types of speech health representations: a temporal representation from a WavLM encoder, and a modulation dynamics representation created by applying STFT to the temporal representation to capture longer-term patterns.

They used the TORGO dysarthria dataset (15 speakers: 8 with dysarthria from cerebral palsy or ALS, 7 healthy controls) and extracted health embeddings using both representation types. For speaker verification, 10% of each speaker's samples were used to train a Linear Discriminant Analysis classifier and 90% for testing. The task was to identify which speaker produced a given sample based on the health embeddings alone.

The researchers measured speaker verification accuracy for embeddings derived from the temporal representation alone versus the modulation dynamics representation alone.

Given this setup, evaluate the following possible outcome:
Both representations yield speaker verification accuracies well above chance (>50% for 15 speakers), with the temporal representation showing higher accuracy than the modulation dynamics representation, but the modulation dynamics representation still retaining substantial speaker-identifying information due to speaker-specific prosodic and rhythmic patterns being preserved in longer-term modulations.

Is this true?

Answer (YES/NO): YES